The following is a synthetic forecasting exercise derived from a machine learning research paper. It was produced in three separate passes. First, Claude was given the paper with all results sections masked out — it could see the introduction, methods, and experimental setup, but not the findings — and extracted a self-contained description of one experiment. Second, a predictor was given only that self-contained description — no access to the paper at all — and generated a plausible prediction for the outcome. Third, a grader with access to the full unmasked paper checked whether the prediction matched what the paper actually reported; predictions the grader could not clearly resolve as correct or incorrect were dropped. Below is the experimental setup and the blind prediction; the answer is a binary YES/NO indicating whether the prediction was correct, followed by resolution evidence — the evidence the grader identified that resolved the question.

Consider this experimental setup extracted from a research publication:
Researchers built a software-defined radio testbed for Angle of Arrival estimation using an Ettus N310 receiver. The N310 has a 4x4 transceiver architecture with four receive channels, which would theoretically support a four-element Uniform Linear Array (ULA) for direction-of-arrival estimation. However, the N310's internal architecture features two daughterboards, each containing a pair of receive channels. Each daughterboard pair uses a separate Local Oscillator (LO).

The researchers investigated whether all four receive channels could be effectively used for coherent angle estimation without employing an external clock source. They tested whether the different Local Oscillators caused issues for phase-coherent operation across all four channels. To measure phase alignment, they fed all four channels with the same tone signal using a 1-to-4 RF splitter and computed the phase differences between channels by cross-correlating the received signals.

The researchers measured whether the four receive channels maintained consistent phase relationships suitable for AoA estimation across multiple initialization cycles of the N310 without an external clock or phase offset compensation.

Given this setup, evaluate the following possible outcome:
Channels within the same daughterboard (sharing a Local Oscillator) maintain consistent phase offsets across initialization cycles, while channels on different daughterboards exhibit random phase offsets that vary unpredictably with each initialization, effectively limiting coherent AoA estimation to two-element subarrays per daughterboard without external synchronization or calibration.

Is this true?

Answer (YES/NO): NO